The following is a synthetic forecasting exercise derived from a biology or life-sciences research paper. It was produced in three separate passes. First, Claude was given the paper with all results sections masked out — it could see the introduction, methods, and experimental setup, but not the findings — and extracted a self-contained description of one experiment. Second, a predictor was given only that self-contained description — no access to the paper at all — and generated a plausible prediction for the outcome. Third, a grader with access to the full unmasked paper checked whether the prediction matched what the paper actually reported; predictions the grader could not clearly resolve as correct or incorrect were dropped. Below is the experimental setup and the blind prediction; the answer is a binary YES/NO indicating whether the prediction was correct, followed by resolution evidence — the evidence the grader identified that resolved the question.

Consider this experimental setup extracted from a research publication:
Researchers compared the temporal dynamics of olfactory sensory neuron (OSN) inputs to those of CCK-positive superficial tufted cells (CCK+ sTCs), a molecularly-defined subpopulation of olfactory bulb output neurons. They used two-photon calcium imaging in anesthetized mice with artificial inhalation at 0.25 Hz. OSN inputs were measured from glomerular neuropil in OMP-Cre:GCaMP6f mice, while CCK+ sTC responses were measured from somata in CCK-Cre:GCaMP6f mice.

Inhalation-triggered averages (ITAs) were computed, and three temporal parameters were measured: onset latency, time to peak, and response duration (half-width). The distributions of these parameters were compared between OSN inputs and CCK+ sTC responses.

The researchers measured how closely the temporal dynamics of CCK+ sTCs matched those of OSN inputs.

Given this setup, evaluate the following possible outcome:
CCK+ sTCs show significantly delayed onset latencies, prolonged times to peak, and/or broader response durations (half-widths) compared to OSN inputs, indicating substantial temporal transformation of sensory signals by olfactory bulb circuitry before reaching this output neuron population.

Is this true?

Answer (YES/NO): NO